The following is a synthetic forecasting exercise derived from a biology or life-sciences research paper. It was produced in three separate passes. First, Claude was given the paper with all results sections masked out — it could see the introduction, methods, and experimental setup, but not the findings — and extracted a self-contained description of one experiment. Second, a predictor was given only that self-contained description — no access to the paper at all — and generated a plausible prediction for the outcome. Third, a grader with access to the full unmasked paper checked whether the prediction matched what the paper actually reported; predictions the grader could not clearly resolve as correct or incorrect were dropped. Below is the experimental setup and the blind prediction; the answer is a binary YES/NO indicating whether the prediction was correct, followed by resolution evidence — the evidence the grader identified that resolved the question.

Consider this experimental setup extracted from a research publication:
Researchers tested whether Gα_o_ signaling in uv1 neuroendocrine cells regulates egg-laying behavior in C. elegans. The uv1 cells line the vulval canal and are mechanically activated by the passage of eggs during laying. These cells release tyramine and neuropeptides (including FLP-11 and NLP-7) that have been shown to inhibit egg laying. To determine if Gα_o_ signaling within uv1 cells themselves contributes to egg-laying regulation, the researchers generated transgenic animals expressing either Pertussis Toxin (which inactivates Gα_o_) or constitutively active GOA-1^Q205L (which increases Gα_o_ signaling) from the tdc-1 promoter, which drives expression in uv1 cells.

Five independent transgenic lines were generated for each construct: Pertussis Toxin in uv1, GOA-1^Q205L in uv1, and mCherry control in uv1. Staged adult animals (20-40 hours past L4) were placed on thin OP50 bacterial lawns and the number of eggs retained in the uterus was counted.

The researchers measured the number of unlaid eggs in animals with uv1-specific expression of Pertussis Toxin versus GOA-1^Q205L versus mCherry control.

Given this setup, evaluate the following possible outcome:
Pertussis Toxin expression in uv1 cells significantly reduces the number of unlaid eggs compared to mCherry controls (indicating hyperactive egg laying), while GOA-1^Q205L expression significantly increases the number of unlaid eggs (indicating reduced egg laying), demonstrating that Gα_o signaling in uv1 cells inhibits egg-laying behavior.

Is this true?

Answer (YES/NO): NO